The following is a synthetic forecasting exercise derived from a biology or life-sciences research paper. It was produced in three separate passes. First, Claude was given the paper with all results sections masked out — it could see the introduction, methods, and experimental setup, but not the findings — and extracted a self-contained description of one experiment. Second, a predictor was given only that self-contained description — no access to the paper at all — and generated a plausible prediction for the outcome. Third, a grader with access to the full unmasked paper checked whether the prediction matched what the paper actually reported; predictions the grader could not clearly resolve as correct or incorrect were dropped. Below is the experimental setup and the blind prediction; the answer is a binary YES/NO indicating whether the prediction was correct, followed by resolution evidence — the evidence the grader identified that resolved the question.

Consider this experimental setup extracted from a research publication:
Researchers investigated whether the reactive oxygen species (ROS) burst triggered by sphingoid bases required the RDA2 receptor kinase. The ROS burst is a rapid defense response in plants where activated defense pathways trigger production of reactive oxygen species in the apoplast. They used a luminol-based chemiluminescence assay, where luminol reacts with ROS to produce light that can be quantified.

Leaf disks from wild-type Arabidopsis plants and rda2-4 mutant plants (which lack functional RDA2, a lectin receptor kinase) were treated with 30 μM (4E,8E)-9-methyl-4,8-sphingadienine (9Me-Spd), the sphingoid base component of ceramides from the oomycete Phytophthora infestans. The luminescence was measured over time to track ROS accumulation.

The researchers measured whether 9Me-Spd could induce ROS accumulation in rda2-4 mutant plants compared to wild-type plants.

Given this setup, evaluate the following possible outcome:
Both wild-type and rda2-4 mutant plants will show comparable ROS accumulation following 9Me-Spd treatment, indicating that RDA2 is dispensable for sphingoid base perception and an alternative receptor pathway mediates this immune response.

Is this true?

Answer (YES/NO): NO